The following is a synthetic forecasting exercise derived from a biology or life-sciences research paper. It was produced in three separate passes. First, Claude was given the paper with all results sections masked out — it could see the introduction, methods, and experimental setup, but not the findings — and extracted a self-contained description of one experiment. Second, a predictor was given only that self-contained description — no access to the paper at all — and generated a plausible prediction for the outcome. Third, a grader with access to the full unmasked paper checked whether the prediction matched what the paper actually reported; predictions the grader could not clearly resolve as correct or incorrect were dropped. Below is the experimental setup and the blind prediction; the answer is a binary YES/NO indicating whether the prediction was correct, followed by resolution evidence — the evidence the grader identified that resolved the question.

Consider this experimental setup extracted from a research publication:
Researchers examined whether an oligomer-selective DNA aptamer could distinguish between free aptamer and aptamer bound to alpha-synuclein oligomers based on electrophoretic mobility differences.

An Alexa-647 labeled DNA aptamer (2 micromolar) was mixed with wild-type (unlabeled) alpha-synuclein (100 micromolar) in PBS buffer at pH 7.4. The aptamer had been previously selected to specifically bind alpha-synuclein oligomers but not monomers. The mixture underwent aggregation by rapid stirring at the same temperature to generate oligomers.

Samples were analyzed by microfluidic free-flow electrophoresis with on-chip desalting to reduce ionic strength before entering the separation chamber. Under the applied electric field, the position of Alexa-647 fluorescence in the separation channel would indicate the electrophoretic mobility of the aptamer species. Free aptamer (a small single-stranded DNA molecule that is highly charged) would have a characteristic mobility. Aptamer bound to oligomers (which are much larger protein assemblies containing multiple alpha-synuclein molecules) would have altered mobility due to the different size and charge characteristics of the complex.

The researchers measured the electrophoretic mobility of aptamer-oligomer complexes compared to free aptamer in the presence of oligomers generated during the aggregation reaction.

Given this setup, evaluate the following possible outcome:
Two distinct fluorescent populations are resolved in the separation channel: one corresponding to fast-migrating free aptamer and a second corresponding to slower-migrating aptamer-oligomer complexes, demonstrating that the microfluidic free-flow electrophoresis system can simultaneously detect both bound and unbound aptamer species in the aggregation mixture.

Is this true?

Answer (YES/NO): YES